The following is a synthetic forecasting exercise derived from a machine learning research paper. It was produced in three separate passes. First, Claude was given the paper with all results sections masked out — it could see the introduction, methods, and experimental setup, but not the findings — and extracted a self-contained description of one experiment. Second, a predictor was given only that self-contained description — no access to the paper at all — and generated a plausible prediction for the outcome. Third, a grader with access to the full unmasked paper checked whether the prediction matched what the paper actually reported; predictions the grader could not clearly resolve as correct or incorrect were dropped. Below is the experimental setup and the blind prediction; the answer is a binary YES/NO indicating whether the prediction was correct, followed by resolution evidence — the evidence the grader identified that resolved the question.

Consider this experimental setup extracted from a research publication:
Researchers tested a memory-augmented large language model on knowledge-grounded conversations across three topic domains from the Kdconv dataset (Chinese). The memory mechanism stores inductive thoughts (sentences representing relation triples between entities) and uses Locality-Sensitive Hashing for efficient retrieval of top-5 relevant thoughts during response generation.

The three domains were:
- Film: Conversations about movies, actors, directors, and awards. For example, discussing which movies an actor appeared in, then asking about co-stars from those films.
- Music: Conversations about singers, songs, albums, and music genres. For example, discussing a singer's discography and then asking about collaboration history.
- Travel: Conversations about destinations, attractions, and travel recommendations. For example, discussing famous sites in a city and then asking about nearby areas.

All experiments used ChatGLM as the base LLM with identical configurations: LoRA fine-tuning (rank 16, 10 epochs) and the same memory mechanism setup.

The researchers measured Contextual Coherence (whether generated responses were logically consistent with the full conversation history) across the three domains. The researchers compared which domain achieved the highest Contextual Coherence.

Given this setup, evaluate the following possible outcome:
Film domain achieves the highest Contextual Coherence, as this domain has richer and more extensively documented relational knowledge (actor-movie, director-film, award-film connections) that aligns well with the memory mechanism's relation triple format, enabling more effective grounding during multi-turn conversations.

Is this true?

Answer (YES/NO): YES